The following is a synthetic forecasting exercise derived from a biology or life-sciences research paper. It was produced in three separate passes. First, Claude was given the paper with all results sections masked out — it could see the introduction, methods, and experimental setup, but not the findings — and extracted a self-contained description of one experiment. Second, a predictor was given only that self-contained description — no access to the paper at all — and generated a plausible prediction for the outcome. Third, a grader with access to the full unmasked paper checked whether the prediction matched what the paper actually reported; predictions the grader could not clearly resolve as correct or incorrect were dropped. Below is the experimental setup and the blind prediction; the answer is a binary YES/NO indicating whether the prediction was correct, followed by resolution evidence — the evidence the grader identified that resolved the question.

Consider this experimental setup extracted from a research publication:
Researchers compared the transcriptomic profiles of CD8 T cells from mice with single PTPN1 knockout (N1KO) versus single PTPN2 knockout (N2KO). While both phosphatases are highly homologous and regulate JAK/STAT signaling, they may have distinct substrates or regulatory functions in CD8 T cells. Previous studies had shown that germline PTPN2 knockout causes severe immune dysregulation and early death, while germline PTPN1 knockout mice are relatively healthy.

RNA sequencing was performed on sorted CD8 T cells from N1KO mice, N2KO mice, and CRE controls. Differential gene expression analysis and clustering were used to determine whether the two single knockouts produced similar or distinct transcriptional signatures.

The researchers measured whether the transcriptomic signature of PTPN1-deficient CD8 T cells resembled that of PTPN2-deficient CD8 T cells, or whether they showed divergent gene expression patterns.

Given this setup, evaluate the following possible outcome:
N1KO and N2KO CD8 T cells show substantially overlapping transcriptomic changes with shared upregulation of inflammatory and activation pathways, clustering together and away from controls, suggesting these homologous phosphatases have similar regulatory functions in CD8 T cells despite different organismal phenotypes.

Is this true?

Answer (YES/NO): NO